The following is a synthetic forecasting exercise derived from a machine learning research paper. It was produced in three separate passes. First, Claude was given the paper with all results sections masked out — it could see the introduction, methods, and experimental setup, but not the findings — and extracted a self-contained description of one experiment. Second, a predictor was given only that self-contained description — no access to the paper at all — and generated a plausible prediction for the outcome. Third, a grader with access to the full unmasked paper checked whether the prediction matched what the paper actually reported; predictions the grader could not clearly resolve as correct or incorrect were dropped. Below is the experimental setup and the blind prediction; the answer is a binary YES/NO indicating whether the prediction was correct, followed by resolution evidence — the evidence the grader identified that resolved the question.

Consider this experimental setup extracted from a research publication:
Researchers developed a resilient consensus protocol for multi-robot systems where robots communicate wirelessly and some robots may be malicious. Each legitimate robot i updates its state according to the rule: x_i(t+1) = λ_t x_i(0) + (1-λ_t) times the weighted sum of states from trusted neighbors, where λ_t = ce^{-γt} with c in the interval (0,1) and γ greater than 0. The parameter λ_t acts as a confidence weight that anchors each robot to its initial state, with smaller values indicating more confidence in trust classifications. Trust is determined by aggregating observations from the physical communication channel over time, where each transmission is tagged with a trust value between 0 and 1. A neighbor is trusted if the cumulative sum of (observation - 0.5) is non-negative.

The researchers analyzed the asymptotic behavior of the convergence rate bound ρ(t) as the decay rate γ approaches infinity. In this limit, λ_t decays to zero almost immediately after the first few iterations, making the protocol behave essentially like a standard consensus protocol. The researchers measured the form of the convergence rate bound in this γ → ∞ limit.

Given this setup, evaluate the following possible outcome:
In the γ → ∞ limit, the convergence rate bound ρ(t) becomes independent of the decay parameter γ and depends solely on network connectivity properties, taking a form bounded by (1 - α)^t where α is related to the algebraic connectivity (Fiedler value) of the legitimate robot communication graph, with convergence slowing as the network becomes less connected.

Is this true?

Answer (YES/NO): NO